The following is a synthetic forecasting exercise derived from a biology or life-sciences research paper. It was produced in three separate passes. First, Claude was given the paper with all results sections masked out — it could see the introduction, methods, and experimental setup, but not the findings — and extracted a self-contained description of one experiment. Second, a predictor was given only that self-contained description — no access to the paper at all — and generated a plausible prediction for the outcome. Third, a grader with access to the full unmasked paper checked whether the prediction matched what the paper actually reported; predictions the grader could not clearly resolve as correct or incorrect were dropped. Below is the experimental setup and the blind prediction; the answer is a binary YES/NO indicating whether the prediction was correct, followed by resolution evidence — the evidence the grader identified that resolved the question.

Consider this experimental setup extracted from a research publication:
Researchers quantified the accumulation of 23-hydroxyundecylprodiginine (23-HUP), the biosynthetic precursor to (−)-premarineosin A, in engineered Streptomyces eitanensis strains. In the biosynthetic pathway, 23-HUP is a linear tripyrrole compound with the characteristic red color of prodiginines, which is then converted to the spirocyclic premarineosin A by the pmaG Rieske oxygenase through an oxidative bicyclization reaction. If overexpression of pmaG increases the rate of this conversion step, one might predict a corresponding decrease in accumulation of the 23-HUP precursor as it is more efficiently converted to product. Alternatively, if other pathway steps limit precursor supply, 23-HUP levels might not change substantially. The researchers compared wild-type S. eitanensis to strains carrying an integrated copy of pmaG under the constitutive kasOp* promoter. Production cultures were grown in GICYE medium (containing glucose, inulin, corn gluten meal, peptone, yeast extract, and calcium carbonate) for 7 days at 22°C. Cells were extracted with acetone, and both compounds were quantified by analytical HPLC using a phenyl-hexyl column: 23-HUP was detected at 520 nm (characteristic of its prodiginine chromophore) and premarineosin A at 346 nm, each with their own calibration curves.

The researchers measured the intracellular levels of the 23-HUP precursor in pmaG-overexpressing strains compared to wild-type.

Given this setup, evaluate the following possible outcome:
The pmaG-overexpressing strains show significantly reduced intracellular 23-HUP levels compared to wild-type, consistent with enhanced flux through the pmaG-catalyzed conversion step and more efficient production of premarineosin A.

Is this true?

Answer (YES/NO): NO